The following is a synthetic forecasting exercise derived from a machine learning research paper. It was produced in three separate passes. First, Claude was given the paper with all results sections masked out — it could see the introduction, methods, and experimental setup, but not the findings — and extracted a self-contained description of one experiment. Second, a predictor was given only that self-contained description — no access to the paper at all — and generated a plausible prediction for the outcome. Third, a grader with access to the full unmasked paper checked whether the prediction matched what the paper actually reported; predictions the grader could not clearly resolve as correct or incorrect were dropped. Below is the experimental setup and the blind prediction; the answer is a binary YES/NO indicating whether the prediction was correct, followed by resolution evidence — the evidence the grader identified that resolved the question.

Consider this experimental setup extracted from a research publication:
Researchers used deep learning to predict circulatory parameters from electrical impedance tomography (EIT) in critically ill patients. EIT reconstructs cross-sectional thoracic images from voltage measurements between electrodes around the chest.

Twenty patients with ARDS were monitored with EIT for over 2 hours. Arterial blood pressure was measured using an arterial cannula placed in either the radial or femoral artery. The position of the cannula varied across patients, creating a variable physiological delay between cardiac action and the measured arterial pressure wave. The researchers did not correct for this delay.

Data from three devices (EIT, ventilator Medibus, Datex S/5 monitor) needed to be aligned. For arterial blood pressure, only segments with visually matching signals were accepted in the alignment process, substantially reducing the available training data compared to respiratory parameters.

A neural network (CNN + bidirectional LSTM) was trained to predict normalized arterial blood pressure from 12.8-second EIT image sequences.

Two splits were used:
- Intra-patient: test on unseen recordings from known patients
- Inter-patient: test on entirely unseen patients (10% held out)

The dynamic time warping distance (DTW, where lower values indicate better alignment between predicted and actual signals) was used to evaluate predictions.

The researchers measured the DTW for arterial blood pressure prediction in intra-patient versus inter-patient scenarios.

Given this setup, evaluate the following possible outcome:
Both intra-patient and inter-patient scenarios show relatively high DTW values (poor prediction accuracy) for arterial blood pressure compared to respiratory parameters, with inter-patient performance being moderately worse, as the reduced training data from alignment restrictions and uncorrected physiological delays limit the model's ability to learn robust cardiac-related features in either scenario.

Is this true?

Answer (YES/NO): YES